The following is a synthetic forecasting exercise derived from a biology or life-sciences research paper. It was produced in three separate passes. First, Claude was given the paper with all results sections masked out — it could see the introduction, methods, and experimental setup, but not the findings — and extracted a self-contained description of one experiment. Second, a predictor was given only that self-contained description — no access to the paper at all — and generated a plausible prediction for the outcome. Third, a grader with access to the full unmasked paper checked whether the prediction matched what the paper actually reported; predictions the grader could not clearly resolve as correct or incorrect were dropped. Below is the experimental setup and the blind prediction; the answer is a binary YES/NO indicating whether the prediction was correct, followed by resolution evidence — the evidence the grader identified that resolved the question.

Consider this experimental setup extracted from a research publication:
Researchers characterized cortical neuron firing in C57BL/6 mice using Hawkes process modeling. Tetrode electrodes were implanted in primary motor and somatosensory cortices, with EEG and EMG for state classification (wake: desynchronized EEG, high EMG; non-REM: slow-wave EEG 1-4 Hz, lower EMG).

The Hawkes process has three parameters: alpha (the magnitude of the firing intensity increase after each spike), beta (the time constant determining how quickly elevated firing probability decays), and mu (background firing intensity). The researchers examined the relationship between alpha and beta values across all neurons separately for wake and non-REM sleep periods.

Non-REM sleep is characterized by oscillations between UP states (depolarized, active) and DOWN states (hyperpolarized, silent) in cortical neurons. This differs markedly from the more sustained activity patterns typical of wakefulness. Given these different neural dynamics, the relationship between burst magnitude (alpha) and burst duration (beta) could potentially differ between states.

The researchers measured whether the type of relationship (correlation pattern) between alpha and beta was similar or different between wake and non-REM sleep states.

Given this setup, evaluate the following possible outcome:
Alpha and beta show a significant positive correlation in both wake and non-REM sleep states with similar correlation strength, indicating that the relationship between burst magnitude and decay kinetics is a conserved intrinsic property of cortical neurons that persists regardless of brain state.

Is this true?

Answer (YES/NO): NO